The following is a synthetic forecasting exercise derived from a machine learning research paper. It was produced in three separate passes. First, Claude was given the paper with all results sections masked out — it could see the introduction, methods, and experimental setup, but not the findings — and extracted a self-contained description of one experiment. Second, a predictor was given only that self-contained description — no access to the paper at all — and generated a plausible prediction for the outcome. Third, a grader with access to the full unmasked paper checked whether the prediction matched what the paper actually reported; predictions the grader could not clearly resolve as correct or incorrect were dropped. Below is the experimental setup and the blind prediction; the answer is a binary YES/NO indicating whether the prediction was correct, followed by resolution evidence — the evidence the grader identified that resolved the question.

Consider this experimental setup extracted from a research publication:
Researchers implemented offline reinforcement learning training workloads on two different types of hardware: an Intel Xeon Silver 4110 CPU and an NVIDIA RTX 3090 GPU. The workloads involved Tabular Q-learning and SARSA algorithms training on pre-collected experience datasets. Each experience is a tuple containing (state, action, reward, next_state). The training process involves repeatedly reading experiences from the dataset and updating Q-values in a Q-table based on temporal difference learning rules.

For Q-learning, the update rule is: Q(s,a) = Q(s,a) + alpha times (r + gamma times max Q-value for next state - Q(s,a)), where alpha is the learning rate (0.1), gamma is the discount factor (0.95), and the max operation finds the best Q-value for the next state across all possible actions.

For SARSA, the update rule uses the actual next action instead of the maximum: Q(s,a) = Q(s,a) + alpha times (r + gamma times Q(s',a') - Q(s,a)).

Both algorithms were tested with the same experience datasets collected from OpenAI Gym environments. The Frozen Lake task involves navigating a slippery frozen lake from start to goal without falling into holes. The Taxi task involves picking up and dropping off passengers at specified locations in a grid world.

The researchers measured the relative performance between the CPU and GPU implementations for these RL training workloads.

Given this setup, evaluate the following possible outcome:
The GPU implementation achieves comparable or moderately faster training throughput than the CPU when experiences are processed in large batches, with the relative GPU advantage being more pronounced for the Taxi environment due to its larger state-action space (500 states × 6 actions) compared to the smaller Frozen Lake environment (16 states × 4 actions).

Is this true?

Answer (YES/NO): NO